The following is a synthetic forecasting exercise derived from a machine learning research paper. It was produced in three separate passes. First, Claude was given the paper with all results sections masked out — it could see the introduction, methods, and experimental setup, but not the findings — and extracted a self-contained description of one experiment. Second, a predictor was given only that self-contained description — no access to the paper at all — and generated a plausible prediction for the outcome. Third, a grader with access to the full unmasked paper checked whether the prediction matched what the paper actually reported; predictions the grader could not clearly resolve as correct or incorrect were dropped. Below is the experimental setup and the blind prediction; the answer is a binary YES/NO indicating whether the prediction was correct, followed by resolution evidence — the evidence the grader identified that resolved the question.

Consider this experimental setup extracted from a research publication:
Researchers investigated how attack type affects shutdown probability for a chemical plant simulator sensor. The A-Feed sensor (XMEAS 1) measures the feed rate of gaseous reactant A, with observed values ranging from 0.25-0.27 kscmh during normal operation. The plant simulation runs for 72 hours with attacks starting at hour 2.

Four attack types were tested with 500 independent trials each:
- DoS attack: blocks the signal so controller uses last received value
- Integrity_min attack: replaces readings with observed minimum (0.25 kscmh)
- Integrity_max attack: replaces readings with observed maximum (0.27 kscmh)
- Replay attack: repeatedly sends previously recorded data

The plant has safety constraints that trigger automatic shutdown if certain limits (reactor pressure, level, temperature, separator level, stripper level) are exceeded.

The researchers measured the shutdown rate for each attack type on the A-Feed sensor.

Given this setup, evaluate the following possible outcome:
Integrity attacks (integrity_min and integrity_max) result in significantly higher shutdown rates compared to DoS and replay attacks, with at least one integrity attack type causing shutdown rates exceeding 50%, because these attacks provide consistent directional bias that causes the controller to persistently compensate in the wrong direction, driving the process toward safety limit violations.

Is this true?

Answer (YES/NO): NO